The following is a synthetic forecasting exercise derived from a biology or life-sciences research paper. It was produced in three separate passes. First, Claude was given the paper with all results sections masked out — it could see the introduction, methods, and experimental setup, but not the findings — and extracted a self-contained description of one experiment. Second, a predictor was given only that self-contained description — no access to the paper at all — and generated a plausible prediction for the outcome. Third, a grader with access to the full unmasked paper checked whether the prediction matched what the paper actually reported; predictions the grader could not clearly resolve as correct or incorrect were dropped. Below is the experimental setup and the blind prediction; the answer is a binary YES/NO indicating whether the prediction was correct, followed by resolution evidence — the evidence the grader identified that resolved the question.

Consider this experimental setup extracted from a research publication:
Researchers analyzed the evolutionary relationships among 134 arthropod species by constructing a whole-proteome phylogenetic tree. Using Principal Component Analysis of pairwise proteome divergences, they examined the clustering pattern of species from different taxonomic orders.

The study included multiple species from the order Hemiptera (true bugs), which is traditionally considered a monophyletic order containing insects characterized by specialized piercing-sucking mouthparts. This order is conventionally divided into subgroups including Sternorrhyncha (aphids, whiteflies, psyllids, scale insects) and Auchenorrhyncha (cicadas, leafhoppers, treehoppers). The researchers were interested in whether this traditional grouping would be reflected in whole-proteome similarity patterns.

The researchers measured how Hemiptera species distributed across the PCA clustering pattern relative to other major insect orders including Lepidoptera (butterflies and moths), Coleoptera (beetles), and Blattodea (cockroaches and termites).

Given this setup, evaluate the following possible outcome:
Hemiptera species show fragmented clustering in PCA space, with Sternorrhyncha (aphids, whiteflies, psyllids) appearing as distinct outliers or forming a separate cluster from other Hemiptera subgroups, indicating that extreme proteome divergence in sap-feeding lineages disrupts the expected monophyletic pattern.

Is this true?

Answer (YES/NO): NO